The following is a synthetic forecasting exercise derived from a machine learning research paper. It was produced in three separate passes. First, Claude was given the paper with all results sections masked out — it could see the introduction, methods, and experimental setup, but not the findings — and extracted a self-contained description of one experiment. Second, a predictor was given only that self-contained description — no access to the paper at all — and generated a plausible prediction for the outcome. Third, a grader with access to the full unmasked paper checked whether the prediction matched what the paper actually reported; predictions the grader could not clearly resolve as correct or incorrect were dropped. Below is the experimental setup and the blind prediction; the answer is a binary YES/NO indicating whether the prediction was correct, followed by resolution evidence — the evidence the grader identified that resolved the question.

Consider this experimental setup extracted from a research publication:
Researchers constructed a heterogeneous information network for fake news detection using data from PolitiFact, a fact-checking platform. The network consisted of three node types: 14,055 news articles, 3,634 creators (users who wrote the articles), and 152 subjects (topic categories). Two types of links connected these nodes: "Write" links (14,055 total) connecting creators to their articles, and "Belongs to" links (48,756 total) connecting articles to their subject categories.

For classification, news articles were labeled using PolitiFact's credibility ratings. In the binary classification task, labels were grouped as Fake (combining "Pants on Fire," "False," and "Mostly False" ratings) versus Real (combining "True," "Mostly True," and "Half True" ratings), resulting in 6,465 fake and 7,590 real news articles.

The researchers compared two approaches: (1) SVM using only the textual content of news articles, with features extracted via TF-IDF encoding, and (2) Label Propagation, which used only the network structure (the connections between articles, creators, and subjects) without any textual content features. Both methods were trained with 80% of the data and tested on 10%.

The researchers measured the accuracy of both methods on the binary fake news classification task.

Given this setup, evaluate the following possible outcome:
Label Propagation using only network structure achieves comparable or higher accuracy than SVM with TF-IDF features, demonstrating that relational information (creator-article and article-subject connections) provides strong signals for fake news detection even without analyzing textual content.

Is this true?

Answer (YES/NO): NO